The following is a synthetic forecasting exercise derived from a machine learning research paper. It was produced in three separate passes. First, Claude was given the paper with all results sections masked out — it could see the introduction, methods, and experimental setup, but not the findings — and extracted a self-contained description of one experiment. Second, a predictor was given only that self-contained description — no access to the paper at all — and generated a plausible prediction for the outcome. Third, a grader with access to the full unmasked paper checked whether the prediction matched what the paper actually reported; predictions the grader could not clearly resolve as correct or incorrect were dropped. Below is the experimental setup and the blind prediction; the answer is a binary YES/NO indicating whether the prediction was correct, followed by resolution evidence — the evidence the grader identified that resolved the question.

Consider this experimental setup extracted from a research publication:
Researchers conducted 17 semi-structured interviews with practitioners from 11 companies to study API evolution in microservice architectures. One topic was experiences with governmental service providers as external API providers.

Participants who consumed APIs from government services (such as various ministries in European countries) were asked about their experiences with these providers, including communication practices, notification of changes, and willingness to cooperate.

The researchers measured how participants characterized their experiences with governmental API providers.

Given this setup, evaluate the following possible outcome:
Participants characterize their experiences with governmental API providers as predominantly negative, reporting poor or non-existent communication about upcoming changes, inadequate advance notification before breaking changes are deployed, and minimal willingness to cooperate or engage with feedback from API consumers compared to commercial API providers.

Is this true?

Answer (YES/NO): YES